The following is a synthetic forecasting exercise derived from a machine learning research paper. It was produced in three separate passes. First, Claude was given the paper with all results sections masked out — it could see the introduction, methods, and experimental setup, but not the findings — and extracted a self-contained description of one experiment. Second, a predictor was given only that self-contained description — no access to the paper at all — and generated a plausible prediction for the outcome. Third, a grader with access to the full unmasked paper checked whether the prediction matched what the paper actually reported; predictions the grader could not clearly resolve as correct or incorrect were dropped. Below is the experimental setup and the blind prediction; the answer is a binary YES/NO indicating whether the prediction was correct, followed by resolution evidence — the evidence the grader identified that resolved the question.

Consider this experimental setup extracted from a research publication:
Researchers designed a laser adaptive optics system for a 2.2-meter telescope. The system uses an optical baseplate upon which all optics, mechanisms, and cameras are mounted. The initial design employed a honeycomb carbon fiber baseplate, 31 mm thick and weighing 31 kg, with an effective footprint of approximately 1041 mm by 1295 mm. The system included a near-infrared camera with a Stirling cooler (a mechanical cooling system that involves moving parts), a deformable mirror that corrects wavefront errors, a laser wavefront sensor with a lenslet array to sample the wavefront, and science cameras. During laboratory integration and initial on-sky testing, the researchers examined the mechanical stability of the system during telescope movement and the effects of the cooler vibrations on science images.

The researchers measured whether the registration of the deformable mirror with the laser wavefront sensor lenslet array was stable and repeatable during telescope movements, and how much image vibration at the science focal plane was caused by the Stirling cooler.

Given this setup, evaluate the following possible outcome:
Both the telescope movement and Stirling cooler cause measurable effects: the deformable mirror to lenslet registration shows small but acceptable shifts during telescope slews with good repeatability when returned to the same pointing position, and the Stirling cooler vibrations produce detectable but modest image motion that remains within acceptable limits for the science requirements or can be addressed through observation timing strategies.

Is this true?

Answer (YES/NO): NO